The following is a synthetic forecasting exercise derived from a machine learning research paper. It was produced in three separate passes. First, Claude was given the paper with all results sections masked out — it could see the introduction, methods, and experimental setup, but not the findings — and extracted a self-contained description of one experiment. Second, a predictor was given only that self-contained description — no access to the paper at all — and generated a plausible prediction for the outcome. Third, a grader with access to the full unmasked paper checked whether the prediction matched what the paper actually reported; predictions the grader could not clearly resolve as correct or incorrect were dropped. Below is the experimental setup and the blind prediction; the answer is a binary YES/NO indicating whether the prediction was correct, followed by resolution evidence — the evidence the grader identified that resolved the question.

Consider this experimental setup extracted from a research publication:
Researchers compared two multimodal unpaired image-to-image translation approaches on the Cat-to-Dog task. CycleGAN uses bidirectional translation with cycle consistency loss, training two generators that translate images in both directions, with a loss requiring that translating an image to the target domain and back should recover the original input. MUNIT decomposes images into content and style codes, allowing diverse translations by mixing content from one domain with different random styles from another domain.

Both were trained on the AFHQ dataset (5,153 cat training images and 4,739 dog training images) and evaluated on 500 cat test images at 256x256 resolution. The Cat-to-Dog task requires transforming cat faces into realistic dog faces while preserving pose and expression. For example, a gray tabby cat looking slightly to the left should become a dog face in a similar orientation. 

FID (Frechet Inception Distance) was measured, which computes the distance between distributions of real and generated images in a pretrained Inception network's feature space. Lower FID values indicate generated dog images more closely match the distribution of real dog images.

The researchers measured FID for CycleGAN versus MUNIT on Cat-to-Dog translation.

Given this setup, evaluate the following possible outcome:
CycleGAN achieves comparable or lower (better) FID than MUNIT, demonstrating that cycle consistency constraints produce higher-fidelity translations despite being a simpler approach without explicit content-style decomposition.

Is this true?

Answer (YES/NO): YES